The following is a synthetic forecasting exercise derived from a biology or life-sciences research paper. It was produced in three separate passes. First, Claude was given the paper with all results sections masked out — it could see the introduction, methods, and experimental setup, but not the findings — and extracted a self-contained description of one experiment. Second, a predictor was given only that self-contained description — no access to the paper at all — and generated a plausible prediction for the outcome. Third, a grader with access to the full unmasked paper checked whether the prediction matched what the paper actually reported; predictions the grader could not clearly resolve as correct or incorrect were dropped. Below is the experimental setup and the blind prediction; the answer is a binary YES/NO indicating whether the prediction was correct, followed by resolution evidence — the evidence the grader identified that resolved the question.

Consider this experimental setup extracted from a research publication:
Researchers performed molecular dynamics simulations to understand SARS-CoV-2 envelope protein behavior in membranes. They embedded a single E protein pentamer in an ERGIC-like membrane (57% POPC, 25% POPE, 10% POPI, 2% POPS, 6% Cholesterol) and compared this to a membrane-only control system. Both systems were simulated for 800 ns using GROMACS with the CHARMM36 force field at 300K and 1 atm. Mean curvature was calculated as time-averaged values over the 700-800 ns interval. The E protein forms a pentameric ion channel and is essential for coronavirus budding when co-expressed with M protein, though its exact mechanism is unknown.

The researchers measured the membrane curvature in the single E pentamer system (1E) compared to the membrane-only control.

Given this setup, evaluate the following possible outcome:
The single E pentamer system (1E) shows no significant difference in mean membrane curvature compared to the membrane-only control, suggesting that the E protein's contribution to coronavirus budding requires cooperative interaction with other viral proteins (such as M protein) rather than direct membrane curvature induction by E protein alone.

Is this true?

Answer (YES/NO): YES